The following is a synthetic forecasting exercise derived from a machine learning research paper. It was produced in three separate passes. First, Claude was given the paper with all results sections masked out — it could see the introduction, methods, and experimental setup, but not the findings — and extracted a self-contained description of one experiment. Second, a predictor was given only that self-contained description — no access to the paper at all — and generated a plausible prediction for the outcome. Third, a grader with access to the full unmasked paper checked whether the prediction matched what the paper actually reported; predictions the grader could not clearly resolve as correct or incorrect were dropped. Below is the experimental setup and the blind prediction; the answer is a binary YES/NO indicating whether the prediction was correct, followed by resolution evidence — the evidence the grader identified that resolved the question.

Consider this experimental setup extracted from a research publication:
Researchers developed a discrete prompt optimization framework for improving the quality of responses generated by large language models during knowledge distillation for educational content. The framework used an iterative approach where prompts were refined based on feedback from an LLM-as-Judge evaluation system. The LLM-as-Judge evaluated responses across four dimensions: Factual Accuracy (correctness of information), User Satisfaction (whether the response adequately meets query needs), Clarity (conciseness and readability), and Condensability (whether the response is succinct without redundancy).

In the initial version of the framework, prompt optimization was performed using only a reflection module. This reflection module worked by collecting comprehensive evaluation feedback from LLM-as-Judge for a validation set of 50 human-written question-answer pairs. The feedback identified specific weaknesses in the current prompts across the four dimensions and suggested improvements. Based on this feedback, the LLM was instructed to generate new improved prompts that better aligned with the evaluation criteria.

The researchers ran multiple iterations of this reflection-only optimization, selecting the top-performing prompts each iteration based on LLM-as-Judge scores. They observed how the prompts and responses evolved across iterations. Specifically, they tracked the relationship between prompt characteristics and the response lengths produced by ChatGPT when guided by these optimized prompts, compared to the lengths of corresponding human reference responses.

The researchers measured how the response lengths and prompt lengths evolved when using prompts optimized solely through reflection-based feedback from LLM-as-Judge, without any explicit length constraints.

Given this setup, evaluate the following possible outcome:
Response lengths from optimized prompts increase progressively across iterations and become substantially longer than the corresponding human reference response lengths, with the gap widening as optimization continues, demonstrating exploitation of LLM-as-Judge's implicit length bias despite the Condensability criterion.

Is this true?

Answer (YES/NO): YES